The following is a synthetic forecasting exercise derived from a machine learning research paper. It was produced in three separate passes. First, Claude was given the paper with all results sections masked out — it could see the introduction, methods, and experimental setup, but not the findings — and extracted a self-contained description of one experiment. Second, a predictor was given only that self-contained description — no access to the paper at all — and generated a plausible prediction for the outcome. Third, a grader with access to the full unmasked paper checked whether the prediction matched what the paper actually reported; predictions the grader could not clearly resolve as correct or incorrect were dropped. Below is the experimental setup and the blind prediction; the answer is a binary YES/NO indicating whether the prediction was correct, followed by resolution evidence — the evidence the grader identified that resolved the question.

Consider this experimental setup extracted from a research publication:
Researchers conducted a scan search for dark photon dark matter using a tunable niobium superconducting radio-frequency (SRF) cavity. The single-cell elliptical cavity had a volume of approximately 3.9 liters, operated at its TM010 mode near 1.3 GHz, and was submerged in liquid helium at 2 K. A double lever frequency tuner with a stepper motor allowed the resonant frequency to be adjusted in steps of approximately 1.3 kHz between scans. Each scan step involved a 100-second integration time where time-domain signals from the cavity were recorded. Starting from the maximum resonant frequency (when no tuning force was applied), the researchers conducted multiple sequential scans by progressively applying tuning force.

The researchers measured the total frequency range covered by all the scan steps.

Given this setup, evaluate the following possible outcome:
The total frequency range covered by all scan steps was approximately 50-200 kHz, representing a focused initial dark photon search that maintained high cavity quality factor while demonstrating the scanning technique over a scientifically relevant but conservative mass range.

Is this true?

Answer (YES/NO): NO